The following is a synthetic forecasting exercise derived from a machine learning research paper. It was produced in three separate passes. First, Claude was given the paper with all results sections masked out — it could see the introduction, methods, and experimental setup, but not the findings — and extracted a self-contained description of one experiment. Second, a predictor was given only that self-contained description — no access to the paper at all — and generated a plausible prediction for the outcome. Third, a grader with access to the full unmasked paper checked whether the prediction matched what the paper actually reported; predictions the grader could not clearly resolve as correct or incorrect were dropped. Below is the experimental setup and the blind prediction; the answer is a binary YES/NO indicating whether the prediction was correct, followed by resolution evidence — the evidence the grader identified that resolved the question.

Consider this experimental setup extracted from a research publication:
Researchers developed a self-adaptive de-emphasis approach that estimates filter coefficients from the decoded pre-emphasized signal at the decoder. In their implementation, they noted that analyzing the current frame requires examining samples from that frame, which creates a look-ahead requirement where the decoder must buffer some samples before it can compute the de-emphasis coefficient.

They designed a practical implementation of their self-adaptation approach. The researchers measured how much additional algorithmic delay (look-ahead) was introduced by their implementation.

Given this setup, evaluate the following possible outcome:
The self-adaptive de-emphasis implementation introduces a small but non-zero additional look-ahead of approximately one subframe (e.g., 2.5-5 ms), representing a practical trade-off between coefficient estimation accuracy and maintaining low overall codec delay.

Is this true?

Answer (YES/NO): NO